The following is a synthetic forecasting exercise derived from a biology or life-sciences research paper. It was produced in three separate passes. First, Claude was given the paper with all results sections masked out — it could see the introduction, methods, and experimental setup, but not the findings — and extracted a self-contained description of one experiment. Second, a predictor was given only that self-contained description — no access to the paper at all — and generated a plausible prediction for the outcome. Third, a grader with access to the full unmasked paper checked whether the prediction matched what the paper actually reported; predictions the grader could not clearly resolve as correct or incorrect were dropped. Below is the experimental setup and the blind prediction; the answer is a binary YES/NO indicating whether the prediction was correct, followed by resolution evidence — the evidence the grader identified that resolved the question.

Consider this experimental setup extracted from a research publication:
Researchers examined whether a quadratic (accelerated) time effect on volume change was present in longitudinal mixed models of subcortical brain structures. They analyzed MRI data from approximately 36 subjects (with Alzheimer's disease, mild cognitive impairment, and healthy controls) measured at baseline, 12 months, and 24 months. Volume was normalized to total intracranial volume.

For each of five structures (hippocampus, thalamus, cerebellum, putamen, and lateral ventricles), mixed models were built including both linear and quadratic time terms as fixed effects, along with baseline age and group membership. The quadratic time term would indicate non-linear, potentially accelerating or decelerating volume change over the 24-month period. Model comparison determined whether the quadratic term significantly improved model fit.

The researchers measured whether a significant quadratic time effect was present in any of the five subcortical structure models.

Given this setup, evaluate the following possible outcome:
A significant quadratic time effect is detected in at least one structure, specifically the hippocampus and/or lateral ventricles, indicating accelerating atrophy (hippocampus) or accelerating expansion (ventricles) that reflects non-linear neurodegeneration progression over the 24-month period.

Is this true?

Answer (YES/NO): YES